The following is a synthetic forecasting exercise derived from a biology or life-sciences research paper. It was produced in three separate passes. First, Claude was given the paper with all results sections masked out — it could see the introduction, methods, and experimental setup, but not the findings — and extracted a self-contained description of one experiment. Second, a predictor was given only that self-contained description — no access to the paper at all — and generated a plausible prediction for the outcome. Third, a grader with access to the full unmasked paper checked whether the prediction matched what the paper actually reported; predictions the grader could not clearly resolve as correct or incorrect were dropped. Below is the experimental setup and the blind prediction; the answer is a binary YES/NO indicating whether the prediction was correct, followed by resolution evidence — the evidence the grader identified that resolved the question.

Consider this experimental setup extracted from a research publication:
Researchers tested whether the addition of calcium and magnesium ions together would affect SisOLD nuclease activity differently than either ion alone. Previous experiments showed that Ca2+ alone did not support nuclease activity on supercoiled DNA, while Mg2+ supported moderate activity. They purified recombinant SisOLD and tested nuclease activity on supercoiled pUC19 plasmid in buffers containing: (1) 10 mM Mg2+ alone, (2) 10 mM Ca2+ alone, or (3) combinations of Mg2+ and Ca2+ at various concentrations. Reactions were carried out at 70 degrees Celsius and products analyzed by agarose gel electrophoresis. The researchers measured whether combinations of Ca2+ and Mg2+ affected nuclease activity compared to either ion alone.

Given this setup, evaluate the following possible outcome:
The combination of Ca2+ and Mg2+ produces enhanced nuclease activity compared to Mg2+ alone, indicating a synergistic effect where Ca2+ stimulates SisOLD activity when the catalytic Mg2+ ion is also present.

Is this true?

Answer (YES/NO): YES